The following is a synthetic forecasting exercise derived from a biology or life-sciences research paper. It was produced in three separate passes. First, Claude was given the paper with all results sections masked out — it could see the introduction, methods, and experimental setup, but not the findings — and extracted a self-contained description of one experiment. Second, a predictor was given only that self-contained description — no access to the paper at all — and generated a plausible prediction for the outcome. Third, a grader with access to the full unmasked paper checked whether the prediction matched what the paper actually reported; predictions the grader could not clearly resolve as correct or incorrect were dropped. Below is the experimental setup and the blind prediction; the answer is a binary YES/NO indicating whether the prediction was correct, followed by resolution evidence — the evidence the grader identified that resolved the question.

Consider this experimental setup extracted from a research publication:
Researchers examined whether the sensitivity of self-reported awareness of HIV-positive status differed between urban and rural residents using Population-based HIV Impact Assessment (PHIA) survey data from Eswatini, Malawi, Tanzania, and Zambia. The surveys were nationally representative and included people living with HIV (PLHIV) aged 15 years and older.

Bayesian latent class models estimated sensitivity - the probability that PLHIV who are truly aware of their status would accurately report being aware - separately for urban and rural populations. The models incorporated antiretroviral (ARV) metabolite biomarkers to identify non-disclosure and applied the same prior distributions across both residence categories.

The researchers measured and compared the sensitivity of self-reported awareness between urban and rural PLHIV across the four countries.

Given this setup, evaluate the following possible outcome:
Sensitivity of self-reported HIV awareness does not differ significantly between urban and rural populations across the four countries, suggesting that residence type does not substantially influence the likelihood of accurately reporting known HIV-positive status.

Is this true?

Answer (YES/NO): YES